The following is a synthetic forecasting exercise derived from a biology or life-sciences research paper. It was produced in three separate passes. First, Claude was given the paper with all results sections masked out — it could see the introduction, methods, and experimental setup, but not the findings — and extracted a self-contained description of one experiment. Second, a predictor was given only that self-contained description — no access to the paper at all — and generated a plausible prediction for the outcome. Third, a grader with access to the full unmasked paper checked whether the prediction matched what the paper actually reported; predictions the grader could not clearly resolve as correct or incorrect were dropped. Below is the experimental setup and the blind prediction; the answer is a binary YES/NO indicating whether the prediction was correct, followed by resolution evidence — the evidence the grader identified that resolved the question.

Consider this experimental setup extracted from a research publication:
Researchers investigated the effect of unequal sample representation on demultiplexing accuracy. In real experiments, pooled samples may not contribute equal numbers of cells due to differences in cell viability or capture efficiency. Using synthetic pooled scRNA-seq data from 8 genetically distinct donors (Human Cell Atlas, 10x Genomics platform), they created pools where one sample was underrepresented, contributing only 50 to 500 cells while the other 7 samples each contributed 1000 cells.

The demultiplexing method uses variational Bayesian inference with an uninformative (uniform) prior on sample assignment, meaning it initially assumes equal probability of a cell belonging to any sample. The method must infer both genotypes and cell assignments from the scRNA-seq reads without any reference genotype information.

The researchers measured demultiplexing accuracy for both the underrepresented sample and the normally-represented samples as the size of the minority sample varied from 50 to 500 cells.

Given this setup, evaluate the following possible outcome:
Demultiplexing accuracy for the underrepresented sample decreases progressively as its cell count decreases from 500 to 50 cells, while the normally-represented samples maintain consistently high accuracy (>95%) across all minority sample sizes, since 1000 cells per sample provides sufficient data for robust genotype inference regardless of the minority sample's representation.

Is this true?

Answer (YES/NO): NO